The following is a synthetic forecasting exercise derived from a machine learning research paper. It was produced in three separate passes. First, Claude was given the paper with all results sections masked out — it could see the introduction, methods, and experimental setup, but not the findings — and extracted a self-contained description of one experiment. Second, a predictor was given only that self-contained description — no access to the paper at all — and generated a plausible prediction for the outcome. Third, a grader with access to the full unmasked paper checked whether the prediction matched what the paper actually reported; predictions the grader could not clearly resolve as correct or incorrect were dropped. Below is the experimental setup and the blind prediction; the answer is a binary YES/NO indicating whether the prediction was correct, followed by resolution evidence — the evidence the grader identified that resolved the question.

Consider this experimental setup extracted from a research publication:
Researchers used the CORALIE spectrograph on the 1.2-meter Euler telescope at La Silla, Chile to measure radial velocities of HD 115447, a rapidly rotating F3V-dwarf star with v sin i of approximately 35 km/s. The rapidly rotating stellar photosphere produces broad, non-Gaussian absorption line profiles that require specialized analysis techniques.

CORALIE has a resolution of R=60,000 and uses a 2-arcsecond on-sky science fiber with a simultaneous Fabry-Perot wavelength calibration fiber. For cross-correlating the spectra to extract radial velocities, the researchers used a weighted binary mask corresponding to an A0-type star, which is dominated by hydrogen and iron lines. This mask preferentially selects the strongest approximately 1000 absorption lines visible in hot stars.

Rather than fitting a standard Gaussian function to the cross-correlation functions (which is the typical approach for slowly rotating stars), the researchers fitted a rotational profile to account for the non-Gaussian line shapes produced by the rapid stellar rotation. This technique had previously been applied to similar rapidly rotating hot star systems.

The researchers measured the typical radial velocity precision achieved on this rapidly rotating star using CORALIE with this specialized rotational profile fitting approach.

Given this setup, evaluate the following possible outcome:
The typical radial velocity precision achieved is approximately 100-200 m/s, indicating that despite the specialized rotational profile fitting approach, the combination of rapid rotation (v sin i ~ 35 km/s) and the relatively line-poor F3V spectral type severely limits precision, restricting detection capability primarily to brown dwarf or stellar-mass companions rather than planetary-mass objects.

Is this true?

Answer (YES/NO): NO